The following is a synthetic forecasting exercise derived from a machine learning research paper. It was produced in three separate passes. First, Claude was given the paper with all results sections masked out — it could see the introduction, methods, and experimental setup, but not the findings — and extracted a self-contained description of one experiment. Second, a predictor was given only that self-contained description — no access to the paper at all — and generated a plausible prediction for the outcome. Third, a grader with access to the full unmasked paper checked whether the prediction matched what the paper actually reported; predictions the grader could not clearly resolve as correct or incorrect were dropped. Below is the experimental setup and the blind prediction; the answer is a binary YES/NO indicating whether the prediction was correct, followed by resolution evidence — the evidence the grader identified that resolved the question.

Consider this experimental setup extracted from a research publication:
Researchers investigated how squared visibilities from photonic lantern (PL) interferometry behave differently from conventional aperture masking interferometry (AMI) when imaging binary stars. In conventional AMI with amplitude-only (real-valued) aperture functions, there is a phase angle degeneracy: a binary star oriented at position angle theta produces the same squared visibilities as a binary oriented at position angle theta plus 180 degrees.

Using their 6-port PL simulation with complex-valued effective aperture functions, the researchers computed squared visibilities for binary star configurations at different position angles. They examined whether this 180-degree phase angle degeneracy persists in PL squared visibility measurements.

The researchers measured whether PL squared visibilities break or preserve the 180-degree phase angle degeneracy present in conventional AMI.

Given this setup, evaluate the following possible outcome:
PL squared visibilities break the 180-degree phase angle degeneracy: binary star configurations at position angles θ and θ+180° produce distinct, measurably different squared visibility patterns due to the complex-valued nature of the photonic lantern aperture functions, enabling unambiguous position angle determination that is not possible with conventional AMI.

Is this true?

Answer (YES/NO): YES